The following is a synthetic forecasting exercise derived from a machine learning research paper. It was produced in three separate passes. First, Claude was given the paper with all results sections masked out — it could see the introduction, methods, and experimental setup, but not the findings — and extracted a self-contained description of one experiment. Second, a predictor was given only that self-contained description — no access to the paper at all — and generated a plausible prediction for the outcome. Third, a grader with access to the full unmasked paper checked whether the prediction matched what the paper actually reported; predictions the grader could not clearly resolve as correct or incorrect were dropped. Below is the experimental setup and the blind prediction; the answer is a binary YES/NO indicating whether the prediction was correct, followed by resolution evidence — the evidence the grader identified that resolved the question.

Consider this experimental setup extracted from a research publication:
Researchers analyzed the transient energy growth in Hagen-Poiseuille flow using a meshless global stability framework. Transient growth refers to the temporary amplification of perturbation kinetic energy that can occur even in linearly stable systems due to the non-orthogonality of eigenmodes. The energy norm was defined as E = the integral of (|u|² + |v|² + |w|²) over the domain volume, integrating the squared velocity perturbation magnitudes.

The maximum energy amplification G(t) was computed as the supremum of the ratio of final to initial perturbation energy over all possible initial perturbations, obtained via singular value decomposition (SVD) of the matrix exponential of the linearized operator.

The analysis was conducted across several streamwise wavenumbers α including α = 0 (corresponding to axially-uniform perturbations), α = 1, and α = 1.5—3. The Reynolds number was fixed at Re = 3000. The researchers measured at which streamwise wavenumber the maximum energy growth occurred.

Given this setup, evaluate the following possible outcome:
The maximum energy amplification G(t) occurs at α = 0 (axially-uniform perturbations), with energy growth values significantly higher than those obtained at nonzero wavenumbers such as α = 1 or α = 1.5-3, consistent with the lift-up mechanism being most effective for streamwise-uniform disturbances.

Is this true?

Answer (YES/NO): YES